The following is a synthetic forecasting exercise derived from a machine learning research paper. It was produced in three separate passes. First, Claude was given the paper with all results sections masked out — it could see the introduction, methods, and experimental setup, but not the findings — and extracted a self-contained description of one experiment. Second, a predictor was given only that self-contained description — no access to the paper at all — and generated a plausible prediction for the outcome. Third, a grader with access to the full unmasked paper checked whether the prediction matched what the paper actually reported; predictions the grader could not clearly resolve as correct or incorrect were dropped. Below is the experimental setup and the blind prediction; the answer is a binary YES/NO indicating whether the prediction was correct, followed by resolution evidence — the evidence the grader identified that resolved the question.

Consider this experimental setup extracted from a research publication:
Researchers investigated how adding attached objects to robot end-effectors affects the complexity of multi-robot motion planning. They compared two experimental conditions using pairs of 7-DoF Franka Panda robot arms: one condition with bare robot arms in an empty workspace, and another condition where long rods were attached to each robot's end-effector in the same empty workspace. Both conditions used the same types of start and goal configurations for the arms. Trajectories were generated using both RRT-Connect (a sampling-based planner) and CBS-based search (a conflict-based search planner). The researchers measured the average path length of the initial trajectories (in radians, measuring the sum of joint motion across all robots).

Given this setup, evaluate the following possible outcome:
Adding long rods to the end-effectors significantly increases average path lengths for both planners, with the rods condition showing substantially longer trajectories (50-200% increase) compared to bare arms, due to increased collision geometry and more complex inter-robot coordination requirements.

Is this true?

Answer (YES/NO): NO